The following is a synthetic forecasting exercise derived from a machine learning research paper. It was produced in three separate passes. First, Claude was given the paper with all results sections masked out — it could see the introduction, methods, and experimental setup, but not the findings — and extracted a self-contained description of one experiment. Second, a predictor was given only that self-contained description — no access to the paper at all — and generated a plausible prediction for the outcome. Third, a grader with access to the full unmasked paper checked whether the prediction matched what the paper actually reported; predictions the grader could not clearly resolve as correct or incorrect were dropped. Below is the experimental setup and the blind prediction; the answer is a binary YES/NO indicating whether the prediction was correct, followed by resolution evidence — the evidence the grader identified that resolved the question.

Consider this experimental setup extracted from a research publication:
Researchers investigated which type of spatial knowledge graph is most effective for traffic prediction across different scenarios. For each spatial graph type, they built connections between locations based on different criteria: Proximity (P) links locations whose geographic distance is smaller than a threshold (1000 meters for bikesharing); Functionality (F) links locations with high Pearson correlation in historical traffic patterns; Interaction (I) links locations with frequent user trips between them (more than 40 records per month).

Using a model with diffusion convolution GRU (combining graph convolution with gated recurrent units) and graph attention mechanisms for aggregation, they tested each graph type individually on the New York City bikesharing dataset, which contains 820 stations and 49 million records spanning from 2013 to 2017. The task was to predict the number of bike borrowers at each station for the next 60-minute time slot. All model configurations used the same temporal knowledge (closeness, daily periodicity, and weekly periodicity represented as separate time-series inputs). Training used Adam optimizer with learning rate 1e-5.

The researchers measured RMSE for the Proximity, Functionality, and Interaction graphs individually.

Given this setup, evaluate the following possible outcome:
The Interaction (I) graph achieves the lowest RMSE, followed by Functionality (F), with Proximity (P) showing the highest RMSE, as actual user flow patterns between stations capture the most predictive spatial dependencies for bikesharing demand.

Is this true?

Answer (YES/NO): NO